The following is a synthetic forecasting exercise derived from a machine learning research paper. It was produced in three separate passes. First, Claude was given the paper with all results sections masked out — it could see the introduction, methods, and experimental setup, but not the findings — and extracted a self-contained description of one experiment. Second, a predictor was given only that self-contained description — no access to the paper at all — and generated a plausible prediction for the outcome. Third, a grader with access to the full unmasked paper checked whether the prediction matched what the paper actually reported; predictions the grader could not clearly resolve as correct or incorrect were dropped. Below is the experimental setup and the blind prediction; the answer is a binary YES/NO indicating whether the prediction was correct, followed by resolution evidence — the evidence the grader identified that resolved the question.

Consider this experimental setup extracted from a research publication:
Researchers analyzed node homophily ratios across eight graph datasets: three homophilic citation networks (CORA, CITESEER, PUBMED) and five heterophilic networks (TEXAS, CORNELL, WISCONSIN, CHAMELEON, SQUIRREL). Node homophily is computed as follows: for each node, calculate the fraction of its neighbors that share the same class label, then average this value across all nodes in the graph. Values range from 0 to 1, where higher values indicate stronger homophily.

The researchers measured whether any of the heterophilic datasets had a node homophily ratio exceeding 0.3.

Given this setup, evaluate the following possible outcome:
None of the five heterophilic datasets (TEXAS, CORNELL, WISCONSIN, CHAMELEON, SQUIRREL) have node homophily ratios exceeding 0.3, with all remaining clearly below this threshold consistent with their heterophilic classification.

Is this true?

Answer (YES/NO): NO